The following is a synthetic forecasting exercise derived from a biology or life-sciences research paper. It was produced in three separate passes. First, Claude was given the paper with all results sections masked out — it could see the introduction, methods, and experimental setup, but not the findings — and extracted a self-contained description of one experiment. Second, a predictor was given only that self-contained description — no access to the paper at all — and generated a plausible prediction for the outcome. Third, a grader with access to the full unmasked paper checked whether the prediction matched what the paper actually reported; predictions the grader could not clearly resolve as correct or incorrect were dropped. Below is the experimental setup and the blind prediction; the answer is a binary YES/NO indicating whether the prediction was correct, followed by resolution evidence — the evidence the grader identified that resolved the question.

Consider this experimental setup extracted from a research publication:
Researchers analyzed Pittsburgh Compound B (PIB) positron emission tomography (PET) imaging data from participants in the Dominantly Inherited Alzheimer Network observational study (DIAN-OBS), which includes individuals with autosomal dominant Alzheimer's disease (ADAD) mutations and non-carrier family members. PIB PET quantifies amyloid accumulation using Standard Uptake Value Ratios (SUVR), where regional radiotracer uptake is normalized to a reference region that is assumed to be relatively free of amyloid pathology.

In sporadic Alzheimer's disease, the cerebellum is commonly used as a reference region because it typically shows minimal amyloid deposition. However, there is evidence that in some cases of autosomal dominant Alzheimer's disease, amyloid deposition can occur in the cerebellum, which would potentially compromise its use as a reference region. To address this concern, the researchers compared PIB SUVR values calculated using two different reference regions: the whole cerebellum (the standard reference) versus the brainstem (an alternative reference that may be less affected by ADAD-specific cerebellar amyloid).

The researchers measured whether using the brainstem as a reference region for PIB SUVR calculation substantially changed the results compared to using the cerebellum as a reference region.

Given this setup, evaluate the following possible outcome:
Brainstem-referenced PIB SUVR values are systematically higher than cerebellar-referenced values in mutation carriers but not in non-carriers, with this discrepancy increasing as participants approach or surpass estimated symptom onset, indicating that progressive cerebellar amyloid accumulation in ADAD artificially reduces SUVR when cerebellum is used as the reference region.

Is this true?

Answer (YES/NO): NO